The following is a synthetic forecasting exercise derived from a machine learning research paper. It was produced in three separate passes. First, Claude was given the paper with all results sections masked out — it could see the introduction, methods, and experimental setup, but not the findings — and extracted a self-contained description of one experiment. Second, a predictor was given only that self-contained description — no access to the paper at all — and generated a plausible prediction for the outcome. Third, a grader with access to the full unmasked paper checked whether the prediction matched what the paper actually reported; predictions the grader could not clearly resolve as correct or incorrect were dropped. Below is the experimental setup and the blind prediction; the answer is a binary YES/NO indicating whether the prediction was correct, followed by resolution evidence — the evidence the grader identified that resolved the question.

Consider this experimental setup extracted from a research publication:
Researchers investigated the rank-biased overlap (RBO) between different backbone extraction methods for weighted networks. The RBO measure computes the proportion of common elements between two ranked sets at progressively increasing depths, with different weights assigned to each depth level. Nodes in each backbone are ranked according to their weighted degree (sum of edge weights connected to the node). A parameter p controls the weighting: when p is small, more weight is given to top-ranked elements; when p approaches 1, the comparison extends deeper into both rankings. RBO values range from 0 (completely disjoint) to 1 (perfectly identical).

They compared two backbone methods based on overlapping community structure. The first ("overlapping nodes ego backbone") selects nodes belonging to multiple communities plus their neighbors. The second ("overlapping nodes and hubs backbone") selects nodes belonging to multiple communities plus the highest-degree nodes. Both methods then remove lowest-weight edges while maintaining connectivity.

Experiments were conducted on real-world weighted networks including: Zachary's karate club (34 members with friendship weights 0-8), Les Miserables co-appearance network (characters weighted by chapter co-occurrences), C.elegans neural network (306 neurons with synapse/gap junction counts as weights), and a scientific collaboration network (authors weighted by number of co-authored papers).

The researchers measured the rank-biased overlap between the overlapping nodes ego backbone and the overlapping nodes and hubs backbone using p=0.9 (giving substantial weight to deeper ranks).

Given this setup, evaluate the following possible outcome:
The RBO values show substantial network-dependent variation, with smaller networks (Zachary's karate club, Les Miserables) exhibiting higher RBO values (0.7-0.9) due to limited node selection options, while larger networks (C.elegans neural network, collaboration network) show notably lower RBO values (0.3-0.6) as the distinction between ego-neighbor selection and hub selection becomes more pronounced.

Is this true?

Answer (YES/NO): NO